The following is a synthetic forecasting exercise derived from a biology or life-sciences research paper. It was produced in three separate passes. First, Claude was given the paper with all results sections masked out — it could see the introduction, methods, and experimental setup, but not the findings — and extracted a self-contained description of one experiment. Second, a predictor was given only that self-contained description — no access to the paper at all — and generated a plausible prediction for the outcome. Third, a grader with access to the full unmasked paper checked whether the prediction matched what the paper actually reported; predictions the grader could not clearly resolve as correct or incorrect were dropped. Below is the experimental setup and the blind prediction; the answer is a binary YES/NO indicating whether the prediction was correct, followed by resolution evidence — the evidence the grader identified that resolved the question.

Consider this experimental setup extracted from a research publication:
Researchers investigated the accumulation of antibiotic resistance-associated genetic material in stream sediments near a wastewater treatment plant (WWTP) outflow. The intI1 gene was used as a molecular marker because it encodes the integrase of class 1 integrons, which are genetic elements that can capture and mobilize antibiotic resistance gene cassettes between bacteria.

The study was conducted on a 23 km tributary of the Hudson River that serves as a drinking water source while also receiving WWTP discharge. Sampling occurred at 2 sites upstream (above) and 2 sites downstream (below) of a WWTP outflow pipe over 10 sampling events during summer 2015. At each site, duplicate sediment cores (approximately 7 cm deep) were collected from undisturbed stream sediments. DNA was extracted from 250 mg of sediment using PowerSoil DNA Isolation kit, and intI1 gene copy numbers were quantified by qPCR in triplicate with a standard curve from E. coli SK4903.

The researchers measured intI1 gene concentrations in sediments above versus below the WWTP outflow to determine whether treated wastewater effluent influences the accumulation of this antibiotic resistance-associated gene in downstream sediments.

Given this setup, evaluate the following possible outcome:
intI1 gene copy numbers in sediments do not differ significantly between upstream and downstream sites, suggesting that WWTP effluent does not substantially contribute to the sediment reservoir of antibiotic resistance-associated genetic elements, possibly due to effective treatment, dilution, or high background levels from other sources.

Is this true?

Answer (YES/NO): NO